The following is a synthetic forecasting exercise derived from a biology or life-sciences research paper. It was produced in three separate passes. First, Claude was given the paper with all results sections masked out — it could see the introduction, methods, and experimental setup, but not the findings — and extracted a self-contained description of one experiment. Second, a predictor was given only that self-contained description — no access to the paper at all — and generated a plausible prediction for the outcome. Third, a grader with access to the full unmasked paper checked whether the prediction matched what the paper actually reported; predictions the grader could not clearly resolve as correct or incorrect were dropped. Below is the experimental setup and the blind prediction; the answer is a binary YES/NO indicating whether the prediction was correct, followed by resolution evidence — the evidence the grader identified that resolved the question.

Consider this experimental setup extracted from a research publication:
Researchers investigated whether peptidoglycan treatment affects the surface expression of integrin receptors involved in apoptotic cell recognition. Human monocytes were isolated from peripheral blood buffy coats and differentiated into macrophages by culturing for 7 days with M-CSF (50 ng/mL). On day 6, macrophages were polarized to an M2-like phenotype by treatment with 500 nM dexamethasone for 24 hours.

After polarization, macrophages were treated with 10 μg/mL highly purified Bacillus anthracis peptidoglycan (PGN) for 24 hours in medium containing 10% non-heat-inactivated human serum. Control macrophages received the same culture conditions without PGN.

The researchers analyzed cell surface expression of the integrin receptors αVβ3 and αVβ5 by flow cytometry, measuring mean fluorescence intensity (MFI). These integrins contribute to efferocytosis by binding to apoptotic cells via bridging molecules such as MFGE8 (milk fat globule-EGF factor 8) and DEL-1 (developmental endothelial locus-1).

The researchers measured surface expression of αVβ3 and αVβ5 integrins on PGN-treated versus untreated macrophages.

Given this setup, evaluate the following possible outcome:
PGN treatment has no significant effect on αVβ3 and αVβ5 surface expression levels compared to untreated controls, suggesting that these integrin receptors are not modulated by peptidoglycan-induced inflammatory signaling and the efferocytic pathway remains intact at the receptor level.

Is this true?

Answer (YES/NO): NO